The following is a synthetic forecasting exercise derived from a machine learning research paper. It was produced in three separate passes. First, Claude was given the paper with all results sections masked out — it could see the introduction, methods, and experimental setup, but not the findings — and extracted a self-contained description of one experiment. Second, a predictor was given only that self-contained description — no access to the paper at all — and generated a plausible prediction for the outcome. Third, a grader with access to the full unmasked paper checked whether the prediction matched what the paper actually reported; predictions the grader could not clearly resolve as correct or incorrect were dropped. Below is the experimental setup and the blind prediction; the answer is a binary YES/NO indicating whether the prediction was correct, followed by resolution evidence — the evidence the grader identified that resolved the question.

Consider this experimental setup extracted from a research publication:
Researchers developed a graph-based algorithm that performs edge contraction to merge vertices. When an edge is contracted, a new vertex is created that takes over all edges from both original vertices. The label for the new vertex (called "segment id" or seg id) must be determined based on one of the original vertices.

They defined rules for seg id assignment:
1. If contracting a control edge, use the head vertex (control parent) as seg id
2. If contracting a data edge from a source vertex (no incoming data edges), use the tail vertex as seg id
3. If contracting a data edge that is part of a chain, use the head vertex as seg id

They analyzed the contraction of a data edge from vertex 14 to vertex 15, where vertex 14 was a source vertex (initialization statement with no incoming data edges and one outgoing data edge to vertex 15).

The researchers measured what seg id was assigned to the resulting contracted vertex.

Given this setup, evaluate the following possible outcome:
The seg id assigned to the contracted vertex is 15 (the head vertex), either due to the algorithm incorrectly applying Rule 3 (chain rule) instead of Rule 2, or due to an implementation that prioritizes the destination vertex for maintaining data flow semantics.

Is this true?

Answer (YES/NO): YES